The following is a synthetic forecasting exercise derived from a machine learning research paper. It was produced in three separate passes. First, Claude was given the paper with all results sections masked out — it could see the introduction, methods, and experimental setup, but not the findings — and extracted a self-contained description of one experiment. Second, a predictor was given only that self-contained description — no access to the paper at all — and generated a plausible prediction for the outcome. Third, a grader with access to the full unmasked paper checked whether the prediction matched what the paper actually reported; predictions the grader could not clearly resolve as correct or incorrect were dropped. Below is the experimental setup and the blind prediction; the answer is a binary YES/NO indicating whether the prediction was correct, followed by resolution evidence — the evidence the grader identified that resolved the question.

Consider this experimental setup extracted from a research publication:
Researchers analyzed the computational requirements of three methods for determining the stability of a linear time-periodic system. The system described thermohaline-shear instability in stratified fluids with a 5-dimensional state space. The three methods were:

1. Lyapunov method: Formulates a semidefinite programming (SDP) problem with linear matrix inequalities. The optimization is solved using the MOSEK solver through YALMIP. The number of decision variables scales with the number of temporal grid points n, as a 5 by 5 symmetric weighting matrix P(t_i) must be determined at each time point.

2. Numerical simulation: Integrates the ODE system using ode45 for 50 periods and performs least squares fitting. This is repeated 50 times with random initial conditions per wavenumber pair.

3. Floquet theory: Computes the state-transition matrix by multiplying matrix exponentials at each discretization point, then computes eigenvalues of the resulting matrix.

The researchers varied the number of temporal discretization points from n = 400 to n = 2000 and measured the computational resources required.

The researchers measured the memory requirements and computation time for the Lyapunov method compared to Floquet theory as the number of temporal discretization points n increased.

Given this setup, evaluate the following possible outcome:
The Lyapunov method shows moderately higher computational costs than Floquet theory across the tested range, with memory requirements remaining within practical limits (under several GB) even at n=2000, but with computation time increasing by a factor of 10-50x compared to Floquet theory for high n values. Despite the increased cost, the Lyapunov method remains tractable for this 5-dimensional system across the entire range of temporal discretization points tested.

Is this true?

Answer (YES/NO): NO